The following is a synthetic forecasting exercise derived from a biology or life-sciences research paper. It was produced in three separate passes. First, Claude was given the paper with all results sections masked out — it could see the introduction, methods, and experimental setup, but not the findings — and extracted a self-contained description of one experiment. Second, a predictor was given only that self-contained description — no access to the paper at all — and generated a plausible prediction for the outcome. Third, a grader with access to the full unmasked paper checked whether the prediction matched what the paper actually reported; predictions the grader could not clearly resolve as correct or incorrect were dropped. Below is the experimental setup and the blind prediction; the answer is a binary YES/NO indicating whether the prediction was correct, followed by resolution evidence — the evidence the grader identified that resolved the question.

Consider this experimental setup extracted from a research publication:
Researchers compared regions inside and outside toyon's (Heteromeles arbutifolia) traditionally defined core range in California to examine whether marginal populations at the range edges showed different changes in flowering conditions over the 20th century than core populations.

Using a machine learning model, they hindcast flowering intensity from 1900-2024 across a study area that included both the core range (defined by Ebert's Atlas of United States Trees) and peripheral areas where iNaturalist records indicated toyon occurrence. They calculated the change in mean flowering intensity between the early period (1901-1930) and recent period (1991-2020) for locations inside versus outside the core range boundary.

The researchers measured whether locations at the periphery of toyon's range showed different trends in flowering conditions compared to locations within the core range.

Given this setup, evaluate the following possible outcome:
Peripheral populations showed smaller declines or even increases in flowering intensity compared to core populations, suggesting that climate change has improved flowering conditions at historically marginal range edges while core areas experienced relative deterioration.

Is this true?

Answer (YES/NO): NO